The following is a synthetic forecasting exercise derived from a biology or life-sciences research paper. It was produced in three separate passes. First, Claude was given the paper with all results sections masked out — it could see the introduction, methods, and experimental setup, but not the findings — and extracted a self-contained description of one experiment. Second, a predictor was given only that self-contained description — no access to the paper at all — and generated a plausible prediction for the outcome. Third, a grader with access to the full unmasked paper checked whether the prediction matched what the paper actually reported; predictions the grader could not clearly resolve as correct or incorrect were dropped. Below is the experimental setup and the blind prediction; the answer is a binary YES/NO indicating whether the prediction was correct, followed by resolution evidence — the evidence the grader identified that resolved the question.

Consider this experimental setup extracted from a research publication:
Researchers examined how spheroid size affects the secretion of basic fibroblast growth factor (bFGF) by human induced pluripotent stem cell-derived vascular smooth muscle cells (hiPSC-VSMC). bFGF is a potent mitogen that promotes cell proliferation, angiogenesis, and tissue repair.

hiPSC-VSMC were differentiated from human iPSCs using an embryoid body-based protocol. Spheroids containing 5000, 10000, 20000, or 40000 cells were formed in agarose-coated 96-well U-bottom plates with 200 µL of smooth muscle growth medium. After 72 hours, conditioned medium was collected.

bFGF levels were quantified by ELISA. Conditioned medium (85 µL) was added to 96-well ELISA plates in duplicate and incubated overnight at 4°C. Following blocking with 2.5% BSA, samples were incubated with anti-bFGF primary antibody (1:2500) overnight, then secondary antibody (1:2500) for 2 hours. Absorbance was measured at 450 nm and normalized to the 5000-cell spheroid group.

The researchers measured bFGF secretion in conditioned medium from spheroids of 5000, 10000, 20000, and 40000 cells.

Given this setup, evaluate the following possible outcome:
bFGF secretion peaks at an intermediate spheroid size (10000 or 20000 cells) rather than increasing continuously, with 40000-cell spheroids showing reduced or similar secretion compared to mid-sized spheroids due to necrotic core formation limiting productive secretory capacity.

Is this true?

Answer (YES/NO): YES